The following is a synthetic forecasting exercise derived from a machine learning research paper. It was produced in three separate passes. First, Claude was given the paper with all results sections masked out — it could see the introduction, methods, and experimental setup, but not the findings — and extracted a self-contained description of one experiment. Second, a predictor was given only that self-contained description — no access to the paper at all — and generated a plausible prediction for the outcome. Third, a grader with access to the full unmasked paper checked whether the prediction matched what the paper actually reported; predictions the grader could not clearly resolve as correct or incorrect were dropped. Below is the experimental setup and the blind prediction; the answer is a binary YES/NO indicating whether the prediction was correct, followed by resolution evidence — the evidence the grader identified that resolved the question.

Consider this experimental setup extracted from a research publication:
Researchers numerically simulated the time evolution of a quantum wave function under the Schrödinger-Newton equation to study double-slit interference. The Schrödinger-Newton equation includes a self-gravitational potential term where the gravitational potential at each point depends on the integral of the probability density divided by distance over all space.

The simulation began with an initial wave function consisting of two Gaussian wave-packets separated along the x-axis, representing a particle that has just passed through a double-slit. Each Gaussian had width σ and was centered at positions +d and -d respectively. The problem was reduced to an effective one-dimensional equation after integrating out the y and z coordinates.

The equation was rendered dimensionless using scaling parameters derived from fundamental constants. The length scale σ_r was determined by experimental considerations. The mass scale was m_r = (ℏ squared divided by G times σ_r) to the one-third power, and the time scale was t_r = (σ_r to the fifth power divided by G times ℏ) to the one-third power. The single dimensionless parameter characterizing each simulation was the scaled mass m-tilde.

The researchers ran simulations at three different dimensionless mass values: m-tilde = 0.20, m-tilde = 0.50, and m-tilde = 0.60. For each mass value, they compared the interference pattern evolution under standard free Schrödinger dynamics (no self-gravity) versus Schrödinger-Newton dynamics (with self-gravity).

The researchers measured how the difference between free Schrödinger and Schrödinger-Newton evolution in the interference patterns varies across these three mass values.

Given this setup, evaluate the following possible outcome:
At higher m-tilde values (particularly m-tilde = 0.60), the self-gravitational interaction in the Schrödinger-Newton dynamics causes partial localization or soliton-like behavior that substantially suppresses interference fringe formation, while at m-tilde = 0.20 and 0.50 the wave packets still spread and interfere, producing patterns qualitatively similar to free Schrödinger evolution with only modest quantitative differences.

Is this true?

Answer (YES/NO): NO